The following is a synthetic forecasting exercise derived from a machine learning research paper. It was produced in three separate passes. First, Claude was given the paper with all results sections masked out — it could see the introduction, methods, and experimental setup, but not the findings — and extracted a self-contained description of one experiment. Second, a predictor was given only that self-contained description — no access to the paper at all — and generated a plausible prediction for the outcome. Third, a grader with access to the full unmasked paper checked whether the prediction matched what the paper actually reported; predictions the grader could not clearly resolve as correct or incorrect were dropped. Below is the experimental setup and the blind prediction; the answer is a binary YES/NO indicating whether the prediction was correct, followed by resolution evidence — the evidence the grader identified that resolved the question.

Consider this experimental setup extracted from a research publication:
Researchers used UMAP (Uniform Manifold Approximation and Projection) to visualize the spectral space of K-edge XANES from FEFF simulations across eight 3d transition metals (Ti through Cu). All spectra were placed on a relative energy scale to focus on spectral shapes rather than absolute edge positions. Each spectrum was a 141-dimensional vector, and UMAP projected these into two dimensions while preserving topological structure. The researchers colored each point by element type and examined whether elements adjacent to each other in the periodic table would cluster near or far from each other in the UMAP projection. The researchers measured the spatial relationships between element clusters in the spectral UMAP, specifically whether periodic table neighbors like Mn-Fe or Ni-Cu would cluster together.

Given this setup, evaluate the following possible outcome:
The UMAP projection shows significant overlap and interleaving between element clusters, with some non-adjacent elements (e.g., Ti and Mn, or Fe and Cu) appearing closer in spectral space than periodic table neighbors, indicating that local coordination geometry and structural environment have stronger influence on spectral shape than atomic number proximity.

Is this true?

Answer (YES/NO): NO